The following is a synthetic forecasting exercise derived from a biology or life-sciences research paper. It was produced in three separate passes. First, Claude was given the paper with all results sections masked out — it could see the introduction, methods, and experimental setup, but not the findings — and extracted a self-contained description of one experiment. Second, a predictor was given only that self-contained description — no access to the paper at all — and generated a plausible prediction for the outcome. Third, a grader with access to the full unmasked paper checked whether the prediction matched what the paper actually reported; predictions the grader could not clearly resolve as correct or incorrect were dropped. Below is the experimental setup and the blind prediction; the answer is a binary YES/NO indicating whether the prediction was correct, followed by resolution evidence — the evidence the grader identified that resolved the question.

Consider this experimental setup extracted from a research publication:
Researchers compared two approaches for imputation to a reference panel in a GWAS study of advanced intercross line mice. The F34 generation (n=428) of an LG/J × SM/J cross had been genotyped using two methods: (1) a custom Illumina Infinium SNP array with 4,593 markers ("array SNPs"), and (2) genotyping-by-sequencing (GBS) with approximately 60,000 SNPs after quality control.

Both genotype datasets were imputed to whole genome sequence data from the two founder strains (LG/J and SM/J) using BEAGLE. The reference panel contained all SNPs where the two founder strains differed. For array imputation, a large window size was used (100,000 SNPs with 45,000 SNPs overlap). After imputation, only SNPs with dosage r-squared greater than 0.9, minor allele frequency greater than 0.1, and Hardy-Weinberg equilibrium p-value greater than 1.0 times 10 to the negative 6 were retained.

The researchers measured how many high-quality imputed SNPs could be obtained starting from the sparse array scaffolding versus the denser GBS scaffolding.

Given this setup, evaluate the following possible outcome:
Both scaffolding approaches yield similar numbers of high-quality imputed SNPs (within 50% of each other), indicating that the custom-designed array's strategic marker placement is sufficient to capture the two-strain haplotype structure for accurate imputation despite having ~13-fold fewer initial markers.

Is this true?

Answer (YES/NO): YES